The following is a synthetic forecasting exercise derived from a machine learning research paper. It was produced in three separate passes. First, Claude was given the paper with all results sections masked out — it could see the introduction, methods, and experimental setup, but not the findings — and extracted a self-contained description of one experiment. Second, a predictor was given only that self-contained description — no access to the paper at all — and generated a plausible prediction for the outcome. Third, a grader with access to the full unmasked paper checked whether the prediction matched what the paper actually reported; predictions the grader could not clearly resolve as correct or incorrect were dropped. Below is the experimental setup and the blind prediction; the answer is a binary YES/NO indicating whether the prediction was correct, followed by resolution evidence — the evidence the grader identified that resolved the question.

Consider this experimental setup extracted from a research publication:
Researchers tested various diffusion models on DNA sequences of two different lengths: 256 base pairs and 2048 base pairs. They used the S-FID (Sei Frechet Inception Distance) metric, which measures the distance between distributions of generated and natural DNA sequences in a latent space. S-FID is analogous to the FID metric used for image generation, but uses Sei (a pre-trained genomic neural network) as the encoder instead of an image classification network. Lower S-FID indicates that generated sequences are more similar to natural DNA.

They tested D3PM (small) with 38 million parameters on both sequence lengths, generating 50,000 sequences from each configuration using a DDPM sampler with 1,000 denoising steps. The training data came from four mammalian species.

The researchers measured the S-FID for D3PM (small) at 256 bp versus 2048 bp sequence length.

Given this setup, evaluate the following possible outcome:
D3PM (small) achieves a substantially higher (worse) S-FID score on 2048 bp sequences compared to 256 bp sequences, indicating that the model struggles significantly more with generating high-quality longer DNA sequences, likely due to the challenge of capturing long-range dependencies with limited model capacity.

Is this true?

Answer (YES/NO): NO